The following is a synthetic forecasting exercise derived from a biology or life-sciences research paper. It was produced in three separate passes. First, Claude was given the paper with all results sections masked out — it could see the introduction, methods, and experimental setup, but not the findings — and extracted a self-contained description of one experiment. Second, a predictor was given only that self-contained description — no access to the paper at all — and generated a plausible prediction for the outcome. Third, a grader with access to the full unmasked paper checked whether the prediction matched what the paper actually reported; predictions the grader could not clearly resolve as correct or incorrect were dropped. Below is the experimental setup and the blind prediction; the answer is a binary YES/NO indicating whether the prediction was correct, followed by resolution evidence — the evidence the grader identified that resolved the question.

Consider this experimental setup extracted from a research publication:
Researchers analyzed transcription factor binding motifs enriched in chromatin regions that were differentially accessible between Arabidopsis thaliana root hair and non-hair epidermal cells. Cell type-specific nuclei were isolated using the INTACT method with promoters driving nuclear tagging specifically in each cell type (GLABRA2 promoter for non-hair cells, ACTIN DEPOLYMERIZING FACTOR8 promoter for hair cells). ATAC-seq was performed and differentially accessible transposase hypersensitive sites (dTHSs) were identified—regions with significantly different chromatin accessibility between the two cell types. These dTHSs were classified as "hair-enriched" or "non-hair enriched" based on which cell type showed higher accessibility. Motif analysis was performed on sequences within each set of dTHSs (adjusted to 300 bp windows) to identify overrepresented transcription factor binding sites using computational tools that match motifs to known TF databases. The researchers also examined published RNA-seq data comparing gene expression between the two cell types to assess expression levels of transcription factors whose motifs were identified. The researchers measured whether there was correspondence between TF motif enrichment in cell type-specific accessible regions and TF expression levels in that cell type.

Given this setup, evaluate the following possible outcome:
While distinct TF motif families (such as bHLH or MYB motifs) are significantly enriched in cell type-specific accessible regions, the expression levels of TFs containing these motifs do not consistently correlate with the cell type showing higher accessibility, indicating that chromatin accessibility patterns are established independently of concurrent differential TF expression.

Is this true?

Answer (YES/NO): NO